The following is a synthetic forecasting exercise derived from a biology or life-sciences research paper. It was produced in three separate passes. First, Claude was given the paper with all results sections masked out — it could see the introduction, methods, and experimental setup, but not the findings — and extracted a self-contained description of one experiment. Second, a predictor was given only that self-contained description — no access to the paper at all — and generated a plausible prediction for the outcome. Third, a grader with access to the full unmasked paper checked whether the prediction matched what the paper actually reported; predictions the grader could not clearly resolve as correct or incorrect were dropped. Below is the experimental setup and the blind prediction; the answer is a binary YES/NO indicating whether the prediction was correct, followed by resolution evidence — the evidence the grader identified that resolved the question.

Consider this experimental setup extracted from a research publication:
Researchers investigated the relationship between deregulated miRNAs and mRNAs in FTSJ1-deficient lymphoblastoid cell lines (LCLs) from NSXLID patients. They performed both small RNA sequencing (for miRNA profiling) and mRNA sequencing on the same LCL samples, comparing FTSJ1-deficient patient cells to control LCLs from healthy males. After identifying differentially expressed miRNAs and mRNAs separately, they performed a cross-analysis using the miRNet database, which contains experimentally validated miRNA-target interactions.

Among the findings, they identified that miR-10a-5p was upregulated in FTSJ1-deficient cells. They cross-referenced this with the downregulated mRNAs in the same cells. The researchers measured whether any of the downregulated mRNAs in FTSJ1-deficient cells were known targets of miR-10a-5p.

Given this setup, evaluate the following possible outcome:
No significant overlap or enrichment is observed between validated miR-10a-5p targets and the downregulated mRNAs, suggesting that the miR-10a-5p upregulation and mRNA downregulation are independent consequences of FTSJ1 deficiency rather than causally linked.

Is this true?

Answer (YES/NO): NO